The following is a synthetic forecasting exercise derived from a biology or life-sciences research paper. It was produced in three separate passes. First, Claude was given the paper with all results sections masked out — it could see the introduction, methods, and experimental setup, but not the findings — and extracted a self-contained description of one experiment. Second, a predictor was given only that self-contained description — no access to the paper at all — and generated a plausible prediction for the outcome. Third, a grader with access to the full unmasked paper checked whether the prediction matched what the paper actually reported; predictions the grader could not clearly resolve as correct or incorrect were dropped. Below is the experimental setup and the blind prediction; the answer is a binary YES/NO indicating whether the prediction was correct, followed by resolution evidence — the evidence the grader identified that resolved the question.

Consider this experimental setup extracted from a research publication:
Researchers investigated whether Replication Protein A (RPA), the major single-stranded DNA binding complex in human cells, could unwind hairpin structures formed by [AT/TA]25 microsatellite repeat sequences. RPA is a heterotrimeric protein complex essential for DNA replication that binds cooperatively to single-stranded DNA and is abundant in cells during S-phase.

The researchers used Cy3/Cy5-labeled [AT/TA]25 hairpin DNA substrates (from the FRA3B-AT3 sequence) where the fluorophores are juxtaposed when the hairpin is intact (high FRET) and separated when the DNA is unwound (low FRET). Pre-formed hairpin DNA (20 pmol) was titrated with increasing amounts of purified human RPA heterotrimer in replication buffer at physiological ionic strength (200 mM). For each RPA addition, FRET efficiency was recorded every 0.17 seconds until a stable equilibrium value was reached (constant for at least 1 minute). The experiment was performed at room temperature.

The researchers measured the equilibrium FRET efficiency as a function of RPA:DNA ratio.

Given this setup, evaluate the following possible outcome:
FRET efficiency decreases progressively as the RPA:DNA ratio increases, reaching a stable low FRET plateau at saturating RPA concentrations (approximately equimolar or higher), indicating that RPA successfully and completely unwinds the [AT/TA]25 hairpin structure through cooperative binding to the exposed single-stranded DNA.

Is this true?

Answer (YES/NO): NO